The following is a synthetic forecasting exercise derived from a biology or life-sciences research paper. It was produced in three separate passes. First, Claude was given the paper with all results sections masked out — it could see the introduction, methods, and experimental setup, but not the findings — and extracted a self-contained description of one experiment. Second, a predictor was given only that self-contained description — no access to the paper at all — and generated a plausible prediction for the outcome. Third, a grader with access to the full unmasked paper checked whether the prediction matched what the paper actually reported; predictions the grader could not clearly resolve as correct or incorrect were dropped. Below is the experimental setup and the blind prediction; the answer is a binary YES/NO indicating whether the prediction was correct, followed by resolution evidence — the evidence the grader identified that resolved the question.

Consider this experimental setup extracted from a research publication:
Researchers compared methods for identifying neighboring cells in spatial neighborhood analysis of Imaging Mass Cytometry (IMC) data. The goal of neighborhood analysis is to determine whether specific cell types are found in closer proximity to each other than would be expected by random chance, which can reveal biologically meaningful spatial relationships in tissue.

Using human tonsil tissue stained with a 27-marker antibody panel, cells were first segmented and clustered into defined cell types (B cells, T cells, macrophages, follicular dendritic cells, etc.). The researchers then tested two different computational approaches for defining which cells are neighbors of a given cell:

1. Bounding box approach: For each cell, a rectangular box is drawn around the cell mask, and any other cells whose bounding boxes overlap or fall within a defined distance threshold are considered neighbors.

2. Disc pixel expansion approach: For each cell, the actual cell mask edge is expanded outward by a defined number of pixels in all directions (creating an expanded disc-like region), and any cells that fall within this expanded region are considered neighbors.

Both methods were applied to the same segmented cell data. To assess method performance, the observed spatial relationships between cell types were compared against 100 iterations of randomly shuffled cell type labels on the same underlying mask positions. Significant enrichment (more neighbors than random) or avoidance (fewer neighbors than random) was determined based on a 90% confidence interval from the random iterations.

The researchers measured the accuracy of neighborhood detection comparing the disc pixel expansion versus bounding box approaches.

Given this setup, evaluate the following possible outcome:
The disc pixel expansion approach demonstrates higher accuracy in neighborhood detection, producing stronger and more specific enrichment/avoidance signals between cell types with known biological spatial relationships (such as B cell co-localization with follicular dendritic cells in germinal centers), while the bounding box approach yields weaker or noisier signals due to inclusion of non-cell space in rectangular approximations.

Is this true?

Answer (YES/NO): NO